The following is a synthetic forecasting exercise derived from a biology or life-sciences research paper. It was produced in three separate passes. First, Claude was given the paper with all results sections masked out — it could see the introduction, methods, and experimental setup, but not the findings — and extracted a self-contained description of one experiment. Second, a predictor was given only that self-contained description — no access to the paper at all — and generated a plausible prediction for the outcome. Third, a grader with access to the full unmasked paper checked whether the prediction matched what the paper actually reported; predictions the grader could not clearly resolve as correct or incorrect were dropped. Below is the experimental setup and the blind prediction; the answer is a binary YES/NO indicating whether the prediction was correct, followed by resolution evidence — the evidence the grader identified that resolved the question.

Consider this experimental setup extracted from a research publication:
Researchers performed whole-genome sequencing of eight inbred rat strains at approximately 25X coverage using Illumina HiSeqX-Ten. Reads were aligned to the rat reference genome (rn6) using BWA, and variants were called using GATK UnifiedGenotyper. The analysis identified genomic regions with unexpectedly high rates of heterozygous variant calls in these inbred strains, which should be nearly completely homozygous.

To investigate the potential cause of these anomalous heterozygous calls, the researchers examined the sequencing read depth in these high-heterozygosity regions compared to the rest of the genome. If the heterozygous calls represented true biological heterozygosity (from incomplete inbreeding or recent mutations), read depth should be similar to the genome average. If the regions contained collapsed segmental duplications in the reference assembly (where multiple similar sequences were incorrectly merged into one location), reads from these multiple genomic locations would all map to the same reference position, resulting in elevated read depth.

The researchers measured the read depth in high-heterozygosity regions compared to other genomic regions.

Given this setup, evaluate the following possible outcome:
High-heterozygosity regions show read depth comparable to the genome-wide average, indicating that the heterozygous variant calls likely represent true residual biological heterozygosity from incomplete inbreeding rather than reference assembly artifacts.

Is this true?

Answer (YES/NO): NO